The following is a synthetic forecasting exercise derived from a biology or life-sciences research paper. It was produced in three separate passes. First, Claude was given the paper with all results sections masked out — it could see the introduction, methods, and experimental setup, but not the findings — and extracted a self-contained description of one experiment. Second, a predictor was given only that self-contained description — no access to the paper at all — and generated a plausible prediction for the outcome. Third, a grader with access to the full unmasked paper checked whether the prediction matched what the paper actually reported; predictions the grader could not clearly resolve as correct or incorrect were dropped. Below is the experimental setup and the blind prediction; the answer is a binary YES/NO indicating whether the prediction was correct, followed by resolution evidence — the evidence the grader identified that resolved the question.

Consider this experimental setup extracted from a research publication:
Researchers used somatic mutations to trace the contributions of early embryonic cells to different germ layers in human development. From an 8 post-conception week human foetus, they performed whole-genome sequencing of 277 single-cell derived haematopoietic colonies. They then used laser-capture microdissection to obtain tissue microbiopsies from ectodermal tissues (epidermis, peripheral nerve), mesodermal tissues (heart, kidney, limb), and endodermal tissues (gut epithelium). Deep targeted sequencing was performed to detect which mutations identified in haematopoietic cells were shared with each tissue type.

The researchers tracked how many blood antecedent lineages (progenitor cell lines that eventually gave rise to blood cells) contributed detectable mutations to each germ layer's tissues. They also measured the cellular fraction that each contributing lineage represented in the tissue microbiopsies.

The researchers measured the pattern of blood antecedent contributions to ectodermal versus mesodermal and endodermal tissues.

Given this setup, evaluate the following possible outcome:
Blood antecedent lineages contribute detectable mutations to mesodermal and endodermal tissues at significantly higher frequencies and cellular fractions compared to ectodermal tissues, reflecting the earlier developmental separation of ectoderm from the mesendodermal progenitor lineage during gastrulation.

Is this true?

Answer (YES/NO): NO